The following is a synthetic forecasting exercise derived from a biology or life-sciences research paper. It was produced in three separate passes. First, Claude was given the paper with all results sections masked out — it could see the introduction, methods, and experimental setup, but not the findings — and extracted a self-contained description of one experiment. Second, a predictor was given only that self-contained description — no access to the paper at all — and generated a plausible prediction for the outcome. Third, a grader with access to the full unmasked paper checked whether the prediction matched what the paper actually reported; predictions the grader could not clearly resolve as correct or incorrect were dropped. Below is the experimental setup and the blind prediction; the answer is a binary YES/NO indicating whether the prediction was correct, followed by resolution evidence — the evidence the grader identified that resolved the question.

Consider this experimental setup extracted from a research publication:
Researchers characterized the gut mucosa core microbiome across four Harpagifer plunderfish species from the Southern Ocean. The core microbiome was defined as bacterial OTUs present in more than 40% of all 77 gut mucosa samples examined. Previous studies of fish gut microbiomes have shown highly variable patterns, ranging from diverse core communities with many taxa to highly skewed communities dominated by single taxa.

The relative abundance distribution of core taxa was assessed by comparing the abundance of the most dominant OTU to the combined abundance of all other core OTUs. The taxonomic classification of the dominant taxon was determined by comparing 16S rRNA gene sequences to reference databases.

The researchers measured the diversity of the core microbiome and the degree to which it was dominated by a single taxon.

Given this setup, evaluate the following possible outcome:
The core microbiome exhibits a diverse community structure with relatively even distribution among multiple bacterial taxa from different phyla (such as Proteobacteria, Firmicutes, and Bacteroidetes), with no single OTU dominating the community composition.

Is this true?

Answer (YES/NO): NO